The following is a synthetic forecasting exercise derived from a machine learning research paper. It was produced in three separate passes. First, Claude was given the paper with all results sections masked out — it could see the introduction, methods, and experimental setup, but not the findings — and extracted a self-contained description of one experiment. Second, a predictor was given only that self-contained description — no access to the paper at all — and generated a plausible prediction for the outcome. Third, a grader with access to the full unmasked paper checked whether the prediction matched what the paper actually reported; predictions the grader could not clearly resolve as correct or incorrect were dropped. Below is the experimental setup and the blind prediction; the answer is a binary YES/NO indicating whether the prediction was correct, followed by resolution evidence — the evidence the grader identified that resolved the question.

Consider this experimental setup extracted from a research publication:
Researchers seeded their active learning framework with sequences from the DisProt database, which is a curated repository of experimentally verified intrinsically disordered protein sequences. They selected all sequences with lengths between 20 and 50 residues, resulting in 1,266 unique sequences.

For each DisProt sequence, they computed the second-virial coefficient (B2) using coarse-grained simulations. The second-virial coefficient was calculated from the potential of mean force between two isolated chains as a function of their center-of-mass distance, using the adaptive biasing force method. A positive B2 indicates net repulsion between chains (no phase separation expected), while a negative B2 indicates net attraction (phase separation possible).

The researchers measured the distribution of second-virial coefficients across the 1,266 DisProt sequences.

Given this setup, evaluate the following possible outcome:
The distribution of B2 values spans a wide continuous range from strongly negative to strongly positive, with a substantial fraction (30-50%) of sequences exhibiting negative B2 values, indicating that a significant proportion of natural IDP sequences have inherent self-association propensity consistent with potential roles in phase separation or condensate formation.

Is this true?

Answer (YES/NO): NO